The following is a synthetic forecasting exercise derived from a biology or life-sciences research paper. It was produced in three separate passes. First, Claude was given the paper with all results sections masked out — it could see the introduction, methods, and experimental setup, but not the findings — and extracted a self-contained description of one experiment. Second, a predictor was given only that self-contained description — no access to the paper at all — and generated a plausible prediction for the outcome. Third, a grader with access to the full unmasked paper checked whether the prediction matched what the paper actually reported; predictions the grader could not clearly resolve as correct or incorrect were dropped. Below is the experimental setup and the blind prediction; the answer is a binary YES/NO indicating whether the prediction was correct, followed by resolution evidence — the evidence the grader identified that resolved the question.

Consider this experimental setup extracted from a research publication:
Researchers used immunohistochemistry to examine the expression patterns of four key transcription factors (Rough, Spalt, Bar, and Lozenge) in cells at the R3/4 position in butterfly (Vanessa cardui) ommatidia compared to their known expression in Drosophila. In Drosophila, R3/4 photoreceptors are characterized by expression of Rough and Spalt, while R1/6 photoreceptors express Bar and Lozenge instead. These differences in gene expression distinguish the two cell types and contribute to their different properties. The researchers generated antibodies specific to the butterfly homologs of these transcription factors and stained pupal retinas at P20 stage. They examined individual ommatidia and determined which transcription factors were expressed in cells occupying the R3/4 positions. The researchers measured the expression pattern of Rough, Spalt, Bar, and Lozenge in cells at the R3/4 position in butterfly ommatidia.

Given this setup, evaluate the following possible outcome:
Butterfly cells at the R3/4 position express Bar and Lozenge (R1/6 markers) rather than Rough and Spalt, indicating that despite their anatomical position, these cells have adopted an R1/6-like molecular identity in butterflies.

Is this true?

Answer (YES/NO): YES